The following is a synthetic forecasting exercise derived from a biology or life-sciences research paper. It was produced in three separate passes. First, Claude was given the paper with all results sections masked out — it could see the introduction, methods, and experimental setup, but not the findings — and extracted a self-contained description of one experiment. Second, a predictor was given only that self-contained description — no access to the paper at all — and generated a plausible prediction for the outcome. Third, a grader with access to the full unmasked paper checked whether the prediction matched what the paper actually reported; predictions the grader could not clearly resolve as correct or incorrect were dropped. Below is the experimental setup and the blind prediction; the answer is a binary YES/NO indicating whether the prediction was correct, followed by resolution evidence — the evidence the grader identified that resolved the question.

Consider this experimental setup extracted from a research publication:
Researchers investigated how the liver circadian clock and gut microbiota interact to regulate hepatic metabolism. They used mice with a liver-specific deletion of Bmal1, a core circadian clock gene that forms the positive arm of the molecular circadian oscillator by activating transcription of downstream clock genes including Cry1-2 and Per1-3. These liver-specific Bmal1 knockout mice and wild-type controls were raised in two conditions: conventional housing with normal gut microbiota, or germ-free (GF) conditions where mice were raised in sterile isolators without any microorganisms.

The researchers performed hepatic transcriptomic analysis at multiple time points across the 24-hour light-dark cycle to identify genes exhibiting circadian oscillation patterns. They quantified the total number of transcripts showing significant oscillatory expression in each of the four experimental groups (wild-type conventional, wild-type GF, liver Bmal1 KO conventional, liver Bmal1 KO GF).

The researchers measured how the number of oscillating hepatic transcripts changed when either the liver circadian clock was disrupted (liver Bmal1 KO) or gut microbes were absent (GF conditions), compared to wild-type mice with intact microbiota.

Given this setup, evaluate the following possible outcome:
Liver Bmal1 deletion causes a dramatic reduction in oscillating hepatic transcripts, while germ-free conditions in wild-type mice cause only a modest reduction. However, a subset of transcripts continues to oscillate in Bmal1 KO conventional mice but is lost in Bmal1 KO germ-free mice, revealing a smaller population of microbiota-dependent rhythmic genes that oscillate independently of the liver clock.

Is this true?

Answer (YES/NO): NO